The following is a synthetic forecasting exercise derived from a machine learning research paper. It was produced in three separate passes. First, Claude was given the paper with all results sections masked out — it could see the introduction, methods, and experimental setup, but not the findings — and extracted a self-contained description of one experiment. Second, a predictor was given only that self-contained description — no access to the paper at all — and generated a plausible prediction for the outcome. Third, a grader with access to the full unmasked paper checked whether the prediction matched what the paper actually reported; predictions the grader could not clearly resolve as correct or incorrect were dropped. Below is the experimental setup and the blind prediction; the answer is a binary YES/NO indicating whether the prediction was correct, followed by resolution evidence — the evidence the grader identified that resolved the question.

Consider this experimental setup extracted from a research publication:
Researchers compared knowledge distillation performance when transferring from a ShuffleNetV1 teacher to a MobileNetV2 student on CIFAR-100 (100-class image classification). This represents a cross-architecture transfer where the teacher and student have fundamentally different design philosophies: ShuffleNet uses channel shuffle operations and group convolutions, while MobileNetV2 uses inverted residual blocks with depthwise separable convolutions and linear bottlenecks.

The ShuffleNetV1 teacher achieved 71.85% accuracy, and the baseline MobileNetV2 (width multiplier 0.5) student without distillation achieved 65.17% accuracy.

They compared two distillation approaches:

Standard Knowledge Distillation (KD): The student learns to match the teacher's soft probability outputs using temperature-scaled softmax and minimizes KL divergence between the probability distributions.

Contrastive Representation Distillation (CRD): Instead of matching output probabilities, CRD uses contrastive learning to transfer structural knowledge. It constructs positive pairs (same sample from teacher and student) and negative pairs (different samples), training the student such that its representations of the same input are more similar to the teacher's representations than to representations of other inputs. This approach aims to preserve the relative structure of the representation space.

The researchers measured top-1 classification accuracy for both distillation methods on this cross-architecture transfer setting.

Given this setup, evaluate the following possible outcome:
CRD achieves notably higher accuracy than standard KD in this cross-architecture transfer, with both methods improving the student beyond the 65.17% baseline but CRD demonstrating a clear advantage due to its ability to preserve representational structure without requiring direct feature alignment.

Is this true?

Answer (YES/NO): NO